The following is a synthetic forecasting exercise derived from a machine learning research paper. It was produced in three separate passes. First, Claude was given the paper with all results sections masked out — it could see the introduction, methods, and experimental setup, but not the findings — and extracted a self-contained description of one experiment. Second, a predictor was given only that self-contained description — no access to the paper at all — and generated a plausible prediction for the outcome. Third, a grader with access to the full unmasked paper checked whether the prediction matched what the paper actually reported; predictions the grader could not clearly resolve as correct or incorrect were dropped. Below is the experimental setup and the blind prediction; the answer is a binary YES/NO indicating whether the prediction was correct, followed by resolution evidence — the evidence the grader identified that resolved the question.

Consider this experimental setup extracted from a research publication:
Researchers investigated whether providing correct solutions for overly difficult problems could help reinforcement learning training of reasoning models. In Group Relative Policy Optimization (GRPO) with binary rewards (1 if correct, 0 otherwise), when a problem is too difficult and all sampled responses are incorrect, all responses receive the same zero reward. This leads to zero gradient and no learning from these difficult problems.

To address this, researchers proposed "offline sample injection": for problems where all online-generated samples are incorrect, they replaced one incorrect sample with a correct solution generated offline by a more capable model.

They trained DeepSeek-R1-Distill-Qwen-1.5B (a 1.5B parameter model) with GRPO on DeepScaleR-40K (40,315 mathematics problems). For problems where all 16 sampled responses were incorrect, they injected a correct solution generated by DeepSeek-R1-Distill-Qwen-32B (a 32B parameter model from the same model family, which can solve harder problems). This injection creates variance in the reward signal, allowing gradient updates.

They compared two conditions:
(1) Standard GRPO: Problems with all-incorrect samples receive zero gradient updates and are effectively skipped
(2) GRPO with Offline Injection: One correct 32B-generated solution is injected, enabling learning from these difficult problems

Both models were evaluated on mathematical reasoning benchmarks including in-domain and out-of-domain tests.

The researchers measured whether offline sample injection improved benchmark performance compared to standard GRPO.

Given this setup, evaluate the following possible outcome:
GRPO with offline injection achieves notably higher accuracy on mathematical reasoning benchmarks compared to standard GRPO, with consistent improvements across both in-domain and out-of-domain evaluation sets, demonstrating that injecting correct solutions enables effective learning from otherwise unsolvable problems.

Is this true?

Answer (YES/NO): NO